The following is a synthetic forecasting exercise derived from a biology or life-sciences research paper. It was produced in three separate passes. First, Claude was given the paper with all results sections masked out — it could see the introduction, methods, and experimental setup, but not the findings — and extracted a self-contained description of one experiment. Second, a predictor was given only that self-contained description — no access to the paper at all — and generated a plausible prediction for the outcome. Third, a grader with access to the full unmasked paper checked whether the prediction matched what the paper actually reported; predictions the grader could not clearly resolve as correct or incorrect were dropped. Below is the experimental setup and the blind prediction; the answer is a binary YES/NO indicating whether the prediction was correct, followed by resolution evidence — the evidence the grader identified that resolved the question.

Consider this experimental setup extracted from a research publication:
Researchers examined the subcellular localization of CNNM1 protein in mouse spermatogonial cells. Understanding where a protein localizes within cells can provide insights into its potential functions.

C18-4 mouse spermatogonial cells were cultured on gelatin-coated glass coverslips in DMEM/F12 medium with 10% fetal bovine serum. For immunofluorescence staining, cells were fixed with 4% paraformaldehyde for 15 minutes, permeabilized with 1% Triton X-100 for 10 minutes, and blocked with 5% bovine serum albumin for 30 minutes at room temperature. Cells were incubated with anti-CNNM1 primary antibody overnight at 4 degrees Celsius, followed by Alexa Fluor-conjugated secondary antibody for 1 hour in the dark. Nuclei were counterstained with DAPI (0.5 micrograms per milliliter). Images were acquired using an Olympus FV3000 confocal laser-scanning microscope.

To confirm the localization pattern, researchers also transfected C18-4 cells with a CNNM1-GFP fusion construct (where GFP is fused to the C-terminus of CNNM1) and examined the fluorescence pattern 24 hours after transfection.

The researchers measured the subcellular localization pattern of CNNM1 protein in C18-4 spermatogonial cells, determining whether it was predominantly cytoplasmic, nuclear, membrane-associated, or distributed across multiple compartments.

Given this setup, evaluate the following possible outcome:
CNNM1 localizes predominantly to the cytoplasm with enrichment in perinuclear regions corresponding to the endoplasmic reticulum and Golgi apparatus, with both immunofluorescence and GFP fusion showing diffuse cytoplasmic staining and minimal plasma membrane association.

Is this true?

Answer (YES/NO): NO